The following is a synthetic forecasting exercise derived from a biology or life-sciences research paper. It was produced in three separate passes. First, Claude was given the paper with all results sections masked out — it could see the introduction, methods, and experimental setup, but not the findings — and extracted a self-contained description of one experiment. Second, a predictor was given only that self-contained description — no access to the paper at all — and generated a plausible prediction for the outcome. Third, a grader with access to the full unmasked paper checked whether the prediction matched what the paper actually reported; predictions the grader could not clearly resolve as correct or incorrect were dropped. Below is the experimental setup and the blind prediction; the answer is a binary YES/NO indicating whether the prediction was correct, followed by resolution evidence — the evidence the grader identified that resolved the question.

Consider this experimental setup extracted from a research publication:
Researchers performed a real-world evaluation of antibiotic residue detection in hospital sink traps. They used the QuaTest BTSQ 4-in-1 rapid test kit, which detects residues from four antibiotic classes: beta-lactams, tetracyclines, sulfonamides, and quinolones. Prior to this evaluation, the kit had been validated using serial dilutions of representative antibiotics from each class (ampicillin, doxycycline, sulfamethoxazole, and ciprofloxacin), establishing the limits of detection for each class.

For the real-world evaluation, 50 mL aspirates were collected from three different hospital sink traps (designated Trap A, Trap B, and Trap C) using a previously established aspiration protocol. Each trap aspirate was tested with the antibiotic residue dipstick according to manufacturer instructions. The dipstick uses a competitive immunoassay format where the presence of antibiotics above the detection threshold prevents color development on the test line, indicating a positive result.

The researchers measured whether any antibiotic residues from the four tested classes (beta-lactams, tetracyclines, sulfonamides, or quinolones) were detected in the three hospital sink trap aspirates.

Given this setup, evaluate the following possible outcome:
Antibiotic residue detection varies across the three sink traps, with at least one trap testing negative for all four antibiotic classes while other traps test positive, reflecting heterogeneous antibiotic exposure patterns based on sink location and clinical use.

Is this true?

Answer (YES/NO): YES